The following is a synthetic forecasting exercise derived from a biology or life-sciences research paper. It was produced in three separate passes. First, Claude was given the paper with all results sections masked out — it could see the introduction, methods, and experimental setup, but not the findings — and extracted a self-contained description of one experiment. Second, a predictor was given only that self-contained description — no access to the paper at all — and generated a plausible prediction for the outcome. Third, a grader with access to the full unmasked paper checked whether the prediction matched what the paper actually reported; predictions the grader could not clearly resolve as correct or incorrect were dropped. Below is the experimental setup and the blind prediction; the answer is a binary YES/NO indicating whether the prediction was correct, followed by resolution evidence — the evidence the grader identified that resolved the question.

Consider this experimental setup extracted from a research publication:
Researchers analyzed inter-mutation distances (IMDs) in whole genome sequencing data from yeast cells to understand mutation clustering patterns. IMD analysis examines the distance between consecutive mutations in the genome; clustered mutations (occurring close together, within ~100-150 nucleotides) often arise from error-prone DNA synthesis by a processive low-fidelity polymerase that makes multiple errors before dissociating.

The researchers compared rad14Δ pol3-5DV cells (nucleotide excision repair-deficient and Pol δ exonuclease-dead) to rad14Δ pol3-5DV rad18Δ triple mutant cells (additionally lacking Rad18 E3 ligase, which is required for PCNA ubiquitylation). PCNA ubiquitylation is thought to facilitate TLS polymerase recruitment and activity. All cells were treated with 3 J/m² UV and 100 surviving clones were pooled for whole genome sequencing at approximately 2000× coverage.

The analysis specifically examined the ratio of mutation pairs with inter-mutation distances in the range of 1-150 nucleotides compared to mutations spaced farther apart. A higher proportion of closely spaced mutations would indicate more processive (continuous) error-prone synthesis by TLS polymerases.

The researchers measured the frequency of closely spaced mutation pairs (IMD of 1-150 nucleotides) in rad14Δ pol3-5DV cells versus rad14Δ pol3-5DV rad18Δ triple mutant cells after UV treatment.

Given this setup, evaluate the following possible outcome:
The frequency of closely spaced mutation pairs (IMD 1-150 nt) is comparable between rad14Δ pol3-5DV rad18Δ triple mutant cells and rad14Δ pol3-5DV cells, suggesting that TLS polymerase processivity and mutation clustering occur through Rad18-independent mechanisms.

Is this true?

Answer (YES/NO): NO